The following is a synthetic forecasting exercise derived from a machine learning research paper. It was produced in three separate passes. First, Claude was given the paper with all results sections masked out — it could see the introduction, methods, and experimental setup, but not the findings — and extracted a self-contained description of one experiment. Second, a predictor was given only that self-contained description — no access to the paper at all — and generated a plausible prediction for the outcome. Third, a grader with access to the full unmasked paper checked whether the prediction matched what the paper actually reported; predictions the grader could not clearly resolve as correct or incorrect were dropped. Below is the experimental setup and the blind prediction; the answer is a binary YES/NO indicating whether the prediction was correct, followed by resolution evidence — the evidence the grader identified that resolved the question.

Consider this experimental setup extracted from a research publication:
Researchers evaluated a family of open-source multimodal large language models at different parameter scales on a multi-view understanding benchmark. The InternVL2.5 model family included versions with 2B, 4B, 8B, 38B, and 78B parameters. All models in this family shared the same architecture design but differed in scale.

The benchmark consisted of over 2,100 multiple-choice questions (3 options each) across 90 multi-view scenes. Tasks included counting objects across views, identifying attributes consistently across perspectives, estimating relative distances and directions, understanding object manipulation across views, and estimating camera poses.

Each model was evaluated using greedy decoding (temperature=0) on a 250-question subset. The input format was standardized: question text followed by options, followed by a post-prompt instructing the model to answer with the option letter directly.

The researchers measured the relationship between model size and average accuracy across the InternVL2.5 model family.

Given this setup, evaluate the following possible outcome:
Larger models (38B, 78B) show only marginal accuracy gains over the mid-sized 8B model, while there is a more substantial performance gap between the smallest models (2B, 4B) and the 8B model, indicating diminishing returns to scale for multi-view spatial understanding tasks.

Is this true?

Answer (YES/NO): NO